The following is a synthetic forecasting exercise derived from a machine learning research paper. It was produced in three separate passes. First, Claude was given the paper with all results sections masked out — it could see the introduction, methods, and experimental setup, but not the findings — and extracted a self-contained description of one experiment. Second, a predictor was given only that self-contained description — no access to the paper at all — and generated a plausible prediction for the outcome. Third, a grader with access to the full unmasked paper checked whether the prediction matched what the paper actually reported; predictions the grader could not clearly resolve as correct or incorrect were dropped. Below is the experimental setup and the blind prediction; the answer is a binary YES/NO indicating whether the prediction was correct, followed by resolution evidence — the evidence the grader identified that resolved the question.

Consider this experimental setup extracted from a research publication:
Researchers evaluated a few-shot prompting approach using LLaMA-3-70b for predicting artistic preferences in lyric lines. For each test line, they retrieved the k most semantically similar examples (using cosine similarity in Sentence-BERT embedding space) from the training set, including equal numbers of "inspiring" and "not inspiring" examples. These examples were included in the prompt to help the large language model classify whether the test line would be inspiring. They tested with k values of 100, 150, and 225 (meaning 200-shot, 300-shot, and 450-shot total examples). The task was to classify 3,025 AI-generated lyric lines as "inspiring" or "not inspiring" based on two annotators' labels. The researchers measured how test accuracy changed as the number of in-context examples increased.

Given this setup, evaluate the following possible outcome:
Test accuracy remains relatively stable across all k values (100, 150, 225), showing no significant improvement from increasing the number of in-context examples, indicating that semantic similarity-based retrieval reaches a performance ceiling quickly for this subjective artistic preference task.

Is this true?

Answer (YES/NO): NO